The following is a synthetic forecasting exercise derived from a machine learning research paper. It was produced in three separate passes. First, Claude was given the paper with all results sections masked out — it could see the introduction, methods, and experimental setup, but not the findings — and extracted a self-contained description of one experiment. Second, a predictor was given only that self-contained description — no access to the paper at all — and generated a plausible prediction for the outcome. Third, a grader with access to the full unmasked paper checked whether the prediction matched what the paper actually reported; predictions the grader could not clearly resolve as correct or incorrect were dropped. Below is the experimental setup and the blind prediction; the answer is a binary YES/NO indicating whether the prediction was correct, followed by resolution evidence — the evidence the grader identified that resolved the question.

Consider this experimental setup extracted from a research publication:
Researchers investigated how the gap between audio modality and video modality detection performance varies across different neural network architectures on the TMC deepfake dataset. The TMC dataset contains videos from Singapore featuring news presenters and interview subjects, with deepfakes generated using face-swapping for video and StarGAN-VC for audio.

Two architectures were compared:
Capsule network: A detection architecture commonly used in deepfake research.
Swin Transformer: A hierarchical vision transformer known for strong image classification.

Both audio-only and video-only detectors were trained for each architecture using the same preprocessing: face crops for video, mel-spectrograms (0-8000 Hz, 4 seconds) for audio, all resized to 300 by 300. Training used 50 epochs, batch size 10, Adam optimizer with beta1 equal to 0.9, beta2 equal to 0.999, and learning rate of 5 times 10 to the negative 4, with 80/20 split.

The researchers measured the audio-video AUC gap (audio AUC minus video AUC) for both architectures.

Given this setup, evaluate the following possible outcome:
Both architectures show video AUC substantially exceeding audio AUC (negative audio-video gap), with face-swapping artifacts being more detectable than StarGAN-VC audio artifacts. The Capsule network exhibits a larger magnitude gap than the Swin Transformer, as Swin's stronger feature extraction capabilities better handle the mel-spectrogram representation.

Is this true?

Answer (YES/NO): NO